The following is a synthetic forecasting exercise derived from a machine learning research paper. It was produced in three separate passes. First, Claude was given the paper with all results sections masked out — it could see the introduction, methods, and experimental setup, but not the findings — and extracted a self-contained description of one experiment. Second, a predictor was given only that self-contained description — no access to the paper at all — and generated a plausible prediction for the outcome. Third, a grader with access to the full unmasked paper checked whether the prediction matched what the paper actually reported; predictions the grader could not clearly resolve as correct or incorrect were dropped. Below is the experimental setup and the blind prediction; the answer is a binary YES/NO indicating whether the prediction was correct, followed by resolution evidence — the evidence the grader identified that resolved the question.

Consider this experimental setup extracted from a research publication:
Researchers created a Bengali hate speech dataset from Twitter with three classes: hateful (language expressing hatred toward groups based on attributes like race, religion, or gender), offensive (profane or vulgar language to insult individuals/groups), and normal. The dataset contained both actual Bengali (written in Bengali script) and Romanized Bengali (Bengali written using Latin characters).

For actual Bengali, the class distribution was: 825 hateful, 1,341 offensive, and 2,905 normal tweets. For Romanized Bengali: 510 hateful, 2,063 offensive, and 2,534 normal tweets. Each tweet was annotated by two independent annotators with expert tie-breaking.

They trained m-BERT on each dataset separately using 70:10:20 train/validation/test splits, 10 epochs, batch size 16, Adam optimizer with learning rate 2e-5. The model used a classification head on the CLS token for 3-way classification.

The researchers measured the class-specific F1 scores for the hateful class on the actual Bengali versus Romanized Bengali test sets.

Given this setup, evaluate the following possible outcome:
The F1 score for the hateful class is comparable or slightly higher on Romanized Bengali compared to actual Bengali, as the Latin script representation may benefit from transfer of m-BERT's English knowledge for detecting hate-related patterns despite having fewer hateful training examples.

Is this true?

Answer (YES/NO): NO